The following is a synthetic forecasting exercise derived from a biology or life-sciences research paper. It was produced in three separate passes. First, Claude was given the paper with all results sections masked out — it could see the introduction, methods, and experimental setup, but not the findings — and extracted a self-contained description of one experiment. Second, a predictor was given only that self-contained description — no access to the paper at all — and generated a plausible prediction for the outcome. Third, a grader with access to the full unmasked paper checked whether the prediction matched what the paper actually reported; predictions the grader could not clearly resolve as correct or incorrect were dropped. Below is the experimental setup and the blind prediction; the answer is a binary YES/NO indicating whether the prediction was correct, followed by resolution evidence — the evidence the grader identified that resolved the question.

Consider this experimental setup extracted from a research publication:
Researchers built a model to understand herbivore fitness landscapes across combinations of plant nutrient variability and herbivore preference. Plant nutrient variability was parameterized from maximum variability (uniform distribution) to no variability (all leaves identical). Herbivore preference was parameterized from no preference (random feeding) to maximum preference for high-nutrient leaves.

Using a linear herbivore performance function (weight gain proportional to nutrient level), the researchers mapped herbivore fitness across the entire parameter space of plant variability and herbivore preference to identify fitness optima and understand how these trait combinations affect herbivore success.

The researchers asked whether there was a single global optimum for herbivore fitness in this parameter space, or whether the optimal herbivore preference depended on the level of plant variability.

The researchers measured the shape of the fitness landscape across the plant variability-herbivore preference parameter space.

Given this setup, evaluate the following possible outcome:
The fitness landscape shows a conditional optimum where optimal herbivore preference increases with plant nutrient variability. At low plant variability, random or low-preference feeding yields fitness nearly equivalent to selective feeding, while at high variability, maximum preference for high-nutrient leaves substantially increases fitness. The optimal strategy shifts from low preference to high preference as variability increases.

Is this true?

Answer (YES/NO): NO